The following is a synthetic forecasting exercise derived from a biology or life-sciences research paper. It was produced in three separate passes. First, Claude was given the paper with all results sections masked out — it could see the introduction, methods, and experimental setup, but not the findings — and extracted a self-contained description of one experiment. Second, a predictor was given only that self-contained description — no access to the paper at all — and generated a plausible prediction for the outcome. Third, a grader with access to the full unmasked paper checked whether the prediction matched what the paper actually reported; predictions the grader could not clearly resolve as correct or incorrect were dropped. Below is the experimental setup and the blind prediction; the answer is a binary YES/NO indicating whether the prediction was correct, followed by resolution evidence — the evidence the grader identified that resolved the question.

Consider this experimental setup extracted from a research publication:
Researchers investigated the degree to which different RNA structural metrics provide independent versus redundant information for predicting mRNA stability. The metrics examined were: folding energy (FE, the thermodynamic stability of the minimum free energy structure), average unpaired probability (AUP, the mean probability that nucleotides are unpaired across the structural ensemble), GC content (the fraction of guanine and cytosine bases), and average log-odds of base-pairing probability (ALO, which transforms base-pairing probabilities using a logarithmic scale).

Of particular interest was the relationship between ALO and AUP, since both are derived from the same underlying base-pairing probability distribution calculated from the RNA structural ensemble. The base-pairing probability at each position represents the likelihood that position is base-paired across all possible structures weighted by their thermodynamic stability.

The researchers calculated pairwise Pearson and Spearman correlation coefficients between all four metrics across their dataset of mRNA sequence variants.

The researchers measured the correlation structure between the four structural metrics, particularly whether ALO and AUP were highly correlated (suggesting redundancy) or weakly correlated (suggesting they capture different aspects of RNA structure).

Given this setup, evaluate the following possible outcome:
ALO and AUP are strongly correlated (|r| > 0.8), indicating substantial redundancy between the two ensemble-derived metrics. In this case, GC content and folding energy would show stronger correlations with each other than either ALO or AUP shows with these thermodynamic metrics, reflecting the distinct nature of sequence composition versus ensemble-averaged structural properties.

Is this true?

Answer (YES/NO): NO